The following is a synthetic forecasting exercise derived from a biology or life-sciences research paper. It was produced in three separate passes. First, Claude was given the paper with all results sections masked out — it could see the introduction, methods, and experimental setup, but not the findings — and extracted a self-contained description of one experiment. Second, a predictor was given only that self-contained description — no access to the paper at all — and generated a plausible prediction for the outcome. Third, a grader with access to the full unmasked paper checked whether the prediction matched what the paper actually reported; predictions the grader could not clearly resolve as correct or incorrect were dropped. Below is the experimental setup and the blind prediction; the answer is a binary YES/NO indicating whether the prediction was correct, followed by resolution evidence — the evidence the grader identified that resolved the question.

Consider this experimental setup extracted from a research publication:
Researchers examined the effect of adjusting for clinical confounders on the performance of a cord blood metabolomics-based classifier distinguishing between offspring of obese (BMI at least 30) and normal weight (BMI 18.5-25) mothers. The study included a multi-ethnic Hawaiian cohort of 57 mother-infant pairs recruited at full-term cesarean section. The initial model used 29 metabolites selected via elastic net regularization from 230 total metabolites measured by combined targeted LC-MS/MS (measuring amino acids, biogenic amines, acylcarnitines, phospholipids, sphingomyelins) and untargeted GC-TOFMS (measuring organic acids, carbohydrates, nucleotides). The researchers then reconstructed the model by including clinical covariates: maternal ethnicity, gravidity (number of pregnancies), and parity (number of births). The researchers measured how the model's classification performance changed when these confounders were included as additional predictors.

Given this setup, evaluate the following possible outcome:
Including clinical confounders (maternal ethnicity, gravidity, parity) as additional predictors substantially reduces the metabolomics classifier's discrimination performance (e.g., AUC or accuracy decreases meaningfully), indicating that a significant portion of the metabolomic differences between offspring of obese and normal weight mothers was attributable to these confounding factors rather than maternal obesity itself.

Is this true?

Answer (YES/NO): NO